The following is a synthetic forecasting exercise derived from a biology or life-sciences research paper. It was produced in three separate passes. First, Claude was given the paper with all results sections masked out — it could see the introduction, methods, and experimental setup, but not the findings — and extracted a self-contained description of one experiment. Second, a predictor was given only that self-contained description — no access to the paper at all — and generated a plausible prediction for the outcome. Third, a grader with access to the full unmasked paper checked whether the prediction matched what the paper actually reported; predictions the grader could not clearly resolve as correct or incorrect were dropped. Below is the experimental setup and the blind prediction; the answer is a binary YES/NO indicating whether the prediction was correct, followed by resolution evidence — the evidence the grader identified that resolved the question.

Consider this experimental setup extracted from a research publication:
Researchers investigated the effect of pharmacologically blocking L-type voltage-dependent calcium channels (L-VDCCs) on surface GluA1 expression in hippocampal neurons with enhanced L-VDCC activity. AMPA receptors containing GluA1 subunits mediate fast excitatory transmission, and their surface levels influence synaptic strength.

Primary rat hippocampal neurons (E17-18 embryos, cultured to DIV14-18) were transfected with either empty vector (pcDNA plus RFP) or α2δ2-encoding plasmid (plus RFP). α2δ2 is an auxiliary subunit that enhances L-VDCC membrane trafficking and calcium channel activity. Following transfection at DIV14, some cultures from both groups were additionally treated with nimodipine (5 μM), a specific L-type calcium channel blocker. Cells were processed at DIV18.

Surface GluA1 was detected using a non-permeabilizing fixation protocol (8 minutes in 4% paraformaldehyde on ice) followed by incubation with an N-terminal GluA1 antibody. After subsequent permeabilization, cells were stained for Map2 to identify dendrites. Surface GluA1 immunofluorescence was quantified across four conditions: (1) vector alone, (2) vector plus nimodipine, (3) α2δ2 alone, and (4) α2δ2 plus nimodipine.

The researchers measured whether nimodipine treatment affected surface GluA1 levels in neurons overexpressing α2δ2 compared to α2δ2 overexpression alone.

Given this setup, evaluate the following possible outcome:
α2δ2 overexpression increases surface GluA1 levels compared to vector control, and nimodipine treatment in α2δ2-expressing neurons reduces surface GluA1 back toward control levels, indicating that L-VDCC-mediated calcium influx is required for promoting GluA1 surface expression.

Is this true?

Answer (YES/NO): NO